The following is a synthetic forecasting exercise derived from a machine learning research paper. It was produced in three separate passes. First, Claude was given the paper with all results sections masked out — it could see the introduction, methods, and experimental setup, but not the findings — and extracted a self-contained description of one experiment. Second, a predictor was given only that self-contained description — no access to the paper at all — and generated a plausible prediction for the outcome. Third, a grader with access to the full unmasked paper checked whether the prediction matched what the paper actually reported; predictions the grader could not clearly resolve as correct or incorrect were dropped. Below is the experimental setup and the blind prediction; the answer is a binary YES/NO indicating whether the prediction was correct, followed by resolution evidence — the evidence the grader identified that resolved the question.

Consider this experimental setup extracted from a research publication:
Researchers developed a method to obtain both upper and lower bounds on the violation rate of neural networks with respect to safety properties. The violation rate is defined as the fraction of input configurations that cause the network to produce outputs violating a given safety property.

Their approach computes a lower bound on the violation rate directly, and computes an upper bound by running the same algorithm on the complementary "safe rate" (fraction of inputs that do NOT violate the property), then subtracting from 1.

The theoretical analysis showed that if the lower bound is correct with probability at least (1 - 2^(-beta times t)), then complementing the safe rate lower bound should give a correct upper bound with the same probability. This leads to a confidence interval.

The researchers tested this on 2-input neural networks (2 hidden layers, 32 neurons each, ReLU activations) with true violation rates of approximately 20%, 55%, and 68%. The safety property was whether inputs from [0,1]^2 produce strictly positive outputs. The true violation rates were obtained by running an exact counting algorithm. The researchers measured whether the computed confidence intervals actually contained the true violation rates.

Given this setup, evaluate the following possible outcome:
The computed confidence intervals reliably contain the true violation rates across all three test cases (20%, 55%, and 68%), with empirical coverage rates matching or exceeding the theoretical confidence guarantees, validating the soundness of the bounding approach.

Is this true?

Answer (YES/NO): YES